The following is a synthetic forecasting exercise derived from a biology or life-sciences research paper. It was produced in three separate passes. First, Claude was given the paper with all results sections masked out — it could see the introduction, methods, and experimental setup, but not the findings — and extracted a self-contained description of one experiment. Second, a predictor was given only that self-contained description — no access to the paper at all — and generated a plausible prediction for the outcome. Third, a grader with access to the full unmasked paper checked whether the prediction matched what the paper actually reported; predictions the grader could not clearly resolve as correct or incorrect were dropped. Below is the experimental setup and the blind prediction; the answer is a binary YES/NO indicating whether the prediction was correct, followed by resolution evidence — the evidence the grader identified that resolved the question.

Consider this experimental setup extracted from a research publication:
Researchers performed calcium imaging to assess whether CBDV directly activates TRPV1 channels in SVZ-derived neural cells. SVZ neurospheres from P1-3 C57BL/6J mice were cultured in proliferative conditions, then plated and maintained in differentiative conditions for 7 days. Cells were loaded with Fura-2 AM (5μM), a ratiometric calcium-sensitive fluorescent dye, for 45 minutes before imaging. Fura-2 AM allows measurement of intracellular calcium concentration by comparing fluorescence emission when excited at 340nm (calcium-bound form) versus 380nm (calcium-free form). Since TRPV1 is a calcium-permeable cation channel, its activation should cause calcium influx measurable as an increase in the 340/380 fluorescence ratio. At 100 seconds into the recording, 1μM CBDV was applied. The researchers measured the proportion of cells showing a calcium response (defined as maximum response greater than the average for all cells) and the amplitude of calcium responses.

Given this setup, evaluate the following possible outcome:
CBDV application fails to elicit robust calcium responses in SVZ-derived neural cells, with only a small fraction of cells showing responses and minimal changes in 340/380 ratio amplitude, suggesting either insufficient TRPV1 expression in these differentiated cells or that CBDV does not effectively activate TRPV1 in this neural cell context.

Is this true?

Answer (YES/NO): NO